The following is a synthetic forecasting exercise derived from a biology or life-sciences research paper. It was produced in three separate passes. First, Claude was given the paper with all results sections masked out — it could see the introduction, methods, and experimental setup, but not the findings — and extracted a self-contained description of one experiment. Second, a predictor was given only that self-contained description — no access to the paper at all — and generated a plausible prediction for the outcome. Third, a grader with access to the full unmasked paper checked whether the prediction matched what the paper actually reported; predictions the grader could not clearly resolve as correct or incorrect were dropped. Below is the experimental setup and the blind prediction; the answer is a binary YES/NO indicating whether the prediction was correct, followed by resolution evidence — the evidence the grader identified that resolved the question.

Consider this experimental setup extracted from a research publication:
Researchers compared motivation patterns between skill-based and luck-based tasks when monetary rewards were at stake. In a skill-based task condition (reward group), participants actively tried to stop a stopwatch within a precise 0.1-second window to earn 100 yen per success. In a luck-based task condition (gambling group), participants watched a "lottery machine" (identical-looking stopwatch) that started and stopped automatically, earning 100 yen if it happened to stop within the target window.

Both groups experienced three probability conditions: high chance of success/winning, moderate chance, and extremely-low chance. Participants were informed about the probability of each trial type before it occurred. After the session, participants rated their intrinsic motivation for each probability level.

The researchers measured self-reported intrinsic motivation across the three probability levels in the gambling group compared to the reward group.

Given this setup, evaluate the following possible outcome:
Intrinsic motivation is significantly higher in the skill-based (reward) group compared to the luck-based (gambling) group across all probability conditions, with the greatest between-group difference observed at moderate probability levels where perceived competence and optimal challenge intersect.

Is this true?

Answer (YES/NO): NO